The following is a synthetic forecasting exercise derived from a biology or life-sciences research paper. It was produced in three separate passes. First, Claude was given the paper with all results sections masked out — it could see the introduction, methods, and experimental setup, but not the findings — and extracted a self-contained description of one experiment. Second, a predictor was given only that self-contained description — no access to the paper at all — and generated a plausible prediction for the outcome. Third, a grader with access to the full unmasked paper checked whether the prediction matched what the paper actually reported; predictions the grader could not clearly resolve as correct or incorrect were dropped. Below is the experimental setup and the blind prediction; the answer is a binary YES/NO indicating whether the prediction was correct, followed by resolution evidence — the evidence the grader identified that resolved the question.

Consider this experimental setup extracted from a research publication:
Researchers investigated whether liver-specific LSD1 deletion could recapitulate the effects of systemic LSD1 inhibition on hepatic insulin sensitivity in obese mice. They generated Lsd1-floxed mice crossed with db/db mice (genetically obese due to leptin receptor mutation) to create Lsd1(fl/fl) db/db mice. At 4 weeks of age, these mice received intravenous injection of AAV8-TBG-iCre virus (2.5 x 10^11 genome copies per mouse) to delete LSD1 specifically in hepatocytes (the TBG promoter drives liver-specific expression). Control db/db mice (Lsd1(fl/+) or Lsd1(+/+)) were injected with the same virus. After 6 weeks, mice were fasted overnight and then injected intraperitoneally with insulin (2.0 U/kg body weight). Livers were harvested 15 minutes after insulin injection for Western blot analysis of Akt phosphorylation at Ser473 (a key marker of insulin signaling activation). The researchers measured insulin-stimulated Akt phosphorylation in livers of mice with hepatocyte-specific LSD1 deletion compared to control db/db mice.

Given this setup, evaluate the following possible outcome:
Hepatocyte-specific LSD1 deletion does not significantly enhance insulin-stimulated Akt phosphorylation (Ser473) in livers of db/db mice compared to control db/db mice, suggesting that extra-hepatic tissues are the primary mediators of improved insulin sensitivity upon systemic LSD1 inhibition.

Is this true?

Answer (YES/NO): YES